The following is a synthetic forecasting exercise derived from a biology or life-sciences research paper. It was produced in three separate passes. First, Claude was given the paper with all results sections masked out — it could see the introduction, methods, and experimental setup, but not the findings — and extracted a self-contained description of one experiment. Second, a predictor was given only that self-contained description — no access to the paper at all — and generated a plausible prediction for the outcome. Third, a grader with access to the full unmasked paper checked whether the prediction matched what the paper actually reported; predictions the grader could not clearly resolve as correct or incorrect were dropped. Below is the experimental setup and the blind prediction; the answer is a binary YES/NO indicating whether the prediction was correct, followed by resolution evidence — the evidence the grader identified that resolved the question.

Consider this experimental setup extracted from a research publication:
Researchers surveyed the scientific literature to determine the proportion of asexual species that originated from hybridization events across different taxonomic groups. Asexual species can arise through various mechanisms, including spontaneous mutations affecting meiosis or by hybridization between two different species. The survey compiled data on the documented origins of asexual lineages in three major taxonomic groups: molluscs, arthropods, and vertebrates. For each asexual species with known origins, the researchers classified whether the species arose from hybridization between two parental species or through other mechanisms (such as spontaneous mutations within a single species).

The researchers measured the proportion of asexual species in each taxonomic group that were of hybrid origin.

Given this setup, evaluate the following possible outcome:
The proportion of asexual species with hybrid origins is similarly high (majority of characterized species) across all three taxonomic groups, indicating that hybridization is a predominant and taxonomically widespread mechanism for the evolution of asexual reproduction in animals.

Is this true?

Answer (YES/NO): NO